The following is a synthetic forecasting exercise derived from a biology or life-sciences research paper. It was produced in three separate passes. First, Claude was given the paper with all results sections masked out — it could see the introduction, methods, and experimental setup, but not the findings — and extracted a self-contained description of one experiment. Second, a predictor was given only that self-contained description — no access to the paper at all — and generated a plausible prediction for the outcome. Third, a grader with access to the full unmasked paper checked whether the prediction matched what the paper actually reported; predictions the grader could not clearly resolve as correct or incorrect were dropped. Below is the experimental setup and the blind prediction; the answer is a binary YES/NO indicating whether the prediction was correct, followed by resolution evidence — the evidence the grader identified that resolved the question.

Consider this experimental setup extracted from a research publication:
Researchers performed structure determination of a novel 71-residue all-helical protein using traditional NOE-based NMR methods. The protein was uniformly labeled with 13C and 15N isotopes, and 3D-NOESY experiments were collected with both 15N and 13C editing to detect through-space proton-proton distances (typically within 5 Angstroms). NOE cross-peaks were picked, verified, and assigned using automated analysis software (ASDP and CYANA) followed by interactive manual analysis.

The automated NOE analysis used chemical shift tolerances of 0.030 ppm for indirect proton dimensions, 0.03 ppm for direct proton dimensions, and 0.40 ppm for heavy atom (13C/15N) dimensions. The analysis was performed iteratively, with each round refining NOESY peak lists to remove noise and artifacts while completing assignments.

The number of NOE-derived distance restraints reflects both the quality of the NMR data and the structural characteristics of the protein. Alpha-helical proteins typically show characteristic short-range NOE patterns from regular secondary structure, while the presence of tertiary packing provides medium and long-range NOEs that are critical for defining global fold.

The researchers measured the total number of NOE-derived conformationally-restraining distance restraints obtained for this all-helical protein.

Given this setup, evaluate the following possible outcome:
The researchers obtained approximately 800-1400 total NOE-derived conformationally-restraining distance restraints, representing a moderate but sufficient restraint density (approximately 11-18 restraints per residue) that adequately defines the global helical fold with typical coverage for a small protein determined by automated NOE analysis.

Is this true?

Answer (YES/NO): NO